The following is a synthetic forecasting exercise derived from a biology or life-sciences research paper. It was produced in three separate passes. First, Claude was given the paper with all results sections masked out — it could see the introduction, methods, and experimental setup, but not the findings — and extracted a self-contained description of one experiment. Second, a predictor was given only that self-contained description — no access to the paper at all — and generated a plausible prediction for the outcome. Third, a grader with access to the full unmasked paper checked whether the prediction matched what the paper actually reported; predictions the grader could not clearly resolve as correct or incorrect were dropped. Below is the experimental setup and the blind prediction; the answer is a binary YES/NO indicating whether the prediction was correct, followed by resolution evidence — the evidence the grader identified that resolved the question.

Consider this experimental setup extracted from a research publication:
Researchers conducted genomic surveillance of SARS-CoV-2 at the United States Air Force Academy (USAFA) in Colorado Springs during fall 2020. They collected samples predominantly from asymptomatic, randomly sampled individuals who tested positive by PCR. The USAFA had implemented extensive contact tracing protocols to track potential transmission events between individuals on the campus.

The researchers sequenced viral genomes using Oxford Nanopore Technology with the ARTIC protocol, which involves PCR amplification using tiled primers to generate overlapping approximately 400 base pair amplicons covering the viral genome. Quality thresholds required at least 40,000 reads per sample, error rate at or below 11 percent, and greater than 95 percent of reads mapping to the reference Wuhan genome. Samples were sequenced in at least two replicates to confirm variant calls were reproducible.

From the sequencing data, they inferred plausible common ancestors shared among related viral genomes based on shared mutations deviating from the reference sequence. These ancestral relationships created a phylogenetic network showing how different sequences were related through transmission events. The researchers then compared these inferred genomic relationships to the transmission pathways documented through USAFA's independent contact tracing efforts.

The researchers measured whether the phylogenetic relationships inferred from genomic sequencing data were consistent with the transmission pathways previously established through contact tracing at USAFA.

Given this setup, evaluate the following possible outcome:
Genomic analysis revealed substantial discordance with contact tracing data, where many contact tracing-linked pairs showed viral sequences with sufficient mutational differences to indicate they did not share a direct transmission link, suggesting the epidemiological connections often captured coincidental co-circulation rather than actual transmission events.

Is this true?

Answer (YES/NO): NO